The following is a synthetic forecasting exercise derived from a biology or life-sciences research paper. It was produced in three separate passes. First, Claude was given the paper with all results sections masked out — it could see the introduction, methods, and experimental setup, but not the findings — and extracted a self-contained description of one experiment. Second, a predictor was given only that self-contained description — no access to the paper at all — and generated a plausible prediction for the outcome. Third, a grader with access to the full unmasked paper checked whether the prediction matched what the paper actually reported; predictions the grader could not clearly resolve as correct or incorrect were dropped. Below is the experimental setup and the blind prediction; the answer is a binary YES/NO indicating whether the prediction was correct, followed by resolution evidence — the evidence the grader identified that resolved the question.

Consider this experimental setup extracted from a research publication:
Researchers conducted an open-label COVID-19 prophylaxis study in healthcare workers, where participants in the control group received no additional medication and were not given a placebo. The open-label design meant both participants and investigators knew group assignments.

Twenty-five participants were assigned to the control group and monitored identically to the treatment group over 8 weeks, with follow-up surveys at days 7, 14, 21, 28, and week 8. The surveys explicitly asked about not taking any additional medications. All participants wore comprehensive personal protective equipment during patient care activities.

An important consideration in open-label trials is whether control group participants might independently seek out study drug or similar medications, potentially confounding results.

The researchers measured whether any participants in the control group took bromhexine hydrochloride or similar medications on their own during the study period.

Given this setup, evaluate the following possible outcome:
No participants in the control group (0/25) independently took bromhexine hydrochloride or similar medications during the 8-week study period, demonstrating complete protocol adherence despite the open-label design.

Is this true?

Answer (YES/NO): YES